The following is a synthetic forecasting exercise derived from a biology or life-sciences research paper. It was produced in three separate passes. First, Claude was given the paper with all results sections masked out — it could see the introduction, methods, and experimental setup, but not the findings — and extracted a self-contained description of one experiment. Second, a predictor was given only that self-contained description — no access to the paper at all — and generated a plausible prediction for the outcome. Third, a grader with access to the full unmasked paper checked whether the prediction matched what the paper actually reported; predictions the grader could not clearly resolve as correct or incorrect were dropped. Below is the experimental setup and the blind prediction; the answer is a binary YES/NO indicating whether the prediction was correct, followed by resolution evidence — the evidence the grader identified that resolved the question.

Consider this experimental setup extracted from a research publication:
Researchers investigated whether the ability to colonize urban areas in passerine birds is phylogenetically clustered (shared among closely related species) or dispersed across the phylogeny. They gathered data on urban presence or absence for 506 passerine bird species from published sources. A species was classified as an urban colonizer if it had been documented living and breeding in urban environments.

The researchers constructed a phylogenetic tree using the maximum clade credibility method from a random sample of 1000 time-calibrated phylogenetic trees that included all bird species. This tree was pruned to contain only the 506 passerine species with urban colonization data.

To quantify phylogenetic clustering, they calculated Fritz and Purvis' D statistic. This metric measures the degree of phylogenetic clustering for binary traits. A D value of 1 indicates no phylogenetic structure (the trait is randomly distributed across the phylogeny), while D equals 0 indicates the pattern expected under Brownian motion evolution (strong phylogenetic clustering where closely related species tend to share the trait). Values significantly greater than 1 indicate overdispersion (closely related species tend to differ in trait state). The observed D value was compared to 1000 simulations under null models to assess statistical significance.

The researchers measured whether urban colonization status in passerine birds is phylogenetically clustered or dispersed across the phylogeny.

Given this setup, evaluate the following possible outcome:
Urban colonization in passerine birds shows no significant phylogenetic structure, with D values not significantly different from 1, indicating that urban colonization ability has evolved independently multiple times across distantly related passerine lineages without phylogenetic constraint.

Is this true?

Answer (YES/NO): NO